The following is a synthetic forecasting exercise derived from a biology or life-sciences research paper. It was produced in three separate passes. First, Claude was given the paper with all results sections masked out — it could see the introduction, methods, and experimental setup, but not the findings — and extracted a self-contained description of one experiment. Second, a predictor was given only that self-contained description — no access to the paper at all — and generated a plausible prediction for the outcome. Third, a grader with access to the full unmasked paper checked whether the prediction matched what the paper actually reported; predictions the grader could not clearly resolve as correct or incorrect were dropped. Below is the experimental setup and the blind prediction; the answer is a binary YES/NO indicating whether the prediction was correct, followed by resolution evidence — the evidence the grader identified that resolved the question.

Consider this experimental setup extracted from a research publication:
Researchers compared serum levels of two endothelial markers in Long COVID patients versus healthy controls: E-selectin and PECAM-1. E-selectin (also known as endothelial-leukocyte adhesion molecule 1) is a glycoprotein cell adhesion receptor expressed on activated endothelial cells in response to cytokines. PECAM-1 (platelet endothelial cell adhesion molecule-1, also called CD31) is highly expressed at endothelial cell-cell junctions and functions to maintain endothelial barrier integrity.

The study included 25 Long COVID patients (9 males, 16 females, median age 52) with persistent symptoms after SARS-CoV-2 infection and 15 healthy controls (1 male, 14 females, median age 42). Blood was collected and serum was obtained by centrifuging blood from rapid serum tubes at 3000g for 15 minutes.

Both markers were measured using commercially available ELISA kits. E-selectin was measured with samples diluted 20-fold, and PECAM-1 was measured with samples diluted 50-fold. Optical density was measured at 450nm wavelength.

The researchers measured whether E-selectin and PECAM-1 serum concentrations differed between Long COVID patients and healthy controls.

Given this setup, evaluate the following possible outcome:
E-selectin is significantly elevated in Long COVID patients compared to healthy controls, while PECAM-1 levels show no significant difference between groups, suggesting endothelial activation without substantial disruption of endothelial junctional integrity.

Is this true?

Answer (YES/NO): NO